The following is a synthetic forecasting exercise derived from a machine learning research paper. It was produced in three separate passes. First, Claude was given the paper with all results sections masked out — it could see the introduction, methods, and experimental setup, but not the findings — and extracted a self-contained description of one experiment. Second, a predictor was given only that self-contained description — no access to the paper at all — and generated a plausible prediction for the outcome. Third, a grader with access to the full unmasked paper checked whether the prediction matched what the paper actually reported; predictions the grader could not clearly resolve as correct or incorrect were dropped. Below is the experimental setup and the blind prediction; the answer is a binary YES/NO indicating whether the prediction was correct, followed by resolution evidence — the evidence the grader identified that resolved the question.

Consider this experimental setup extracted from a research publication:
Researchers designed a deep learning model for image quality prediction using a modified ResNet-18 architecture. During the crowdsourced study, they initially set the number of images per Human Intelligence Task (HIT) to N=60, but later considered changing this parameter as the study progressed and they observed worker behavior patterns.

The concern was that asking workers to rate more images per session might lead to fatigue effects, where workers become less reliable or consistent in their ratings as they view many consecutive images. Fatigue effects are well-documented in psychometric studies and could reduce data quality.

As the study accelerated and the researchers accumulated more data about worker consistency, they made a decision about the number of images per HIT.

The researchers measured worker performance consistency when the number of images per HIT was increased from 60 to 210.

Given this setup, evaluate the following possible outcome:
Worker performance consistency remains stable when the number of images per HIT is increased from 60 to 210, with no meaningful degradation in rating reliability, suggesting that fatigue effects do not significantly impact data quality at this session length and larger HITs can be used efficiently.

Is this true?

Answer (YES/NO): YES